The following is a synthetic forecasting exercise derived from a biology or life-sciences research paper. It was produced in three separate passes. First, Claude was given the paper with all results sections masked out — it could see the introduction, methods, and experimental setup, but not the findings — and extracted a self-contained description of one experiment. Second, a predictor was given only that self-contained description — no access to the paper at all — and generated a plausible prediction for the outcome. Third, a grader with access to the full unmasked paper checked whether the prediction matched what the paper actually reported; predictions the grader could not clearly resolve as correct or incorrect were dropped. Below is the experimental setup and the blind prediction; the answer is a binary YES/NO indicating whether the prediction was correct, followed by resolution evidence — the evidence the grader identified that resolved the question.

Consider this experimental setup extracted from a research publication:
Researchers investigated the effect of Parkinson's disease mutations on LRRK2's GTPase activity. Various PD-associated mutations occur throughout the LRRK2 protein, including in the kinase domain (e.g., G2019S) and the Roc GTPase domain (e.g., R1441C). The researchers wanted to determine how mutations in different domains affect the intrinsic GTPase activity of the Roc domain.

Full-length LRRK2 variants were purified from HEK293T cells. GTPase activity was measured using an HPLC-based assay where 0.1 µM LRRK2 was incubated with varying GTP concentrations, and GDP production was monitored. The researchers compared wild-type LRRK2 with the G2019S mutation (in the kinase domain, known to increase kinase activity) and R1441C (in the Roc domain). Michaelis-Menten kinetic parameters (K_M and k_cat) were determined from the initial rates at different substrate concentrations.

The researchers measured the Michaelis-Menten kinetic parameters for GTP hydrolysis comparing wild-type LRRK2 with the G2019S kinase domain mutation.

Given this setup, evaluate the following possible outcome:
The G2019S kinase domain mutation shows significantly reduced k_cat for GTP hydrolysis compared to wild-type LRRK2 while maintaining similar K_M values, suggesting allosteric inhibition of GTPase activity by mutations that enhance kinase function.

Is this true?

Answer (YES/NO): NO